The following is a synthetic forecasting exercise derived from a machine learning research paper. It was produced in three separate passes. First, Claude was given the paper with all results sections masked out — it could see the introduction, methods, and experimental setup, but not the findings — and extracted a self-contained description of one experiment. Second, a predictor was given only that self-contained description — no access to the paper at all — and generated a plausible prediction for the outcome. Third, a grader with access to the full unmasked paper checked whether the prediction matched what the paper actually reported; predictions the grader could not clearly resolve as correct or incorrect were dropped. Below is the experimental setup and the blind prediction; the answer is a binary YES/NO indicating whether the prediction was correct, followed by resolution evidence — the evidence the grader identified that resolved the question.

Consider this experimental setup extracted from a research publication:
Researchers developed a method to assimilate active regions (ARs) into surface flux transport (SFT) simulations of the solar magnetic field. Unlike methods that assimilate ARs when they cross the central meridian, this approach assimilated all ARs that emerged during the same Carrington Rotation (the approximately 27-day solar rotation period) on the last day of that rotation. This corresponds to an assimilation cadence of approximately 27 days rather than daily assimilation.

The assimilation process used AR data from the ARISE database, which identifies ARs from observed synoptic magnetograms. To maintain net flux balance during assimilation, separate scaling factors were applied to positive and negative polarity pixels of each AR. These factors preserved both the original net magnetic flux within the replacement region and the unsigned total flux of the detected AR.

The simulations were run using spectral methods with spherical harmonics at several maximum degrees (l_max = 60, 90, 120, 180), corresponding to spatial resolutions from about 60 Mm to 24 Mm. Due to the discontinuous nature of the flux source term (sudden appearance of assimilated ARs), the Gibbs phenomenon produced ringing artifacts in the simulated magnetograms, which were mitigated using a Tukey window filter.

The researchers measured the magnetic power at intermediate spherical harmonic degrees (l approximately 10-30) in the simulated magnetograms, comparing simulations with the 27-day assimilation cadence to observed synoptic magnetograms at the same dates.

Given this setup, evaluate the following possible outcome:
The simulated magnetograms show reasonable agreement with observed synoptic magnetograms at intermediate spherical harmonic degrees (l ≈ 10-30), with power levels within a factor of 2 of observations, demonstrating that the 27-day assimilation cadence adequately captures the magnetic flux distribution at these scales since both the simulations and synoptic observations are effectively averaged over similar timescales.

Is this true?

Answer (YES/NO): YES